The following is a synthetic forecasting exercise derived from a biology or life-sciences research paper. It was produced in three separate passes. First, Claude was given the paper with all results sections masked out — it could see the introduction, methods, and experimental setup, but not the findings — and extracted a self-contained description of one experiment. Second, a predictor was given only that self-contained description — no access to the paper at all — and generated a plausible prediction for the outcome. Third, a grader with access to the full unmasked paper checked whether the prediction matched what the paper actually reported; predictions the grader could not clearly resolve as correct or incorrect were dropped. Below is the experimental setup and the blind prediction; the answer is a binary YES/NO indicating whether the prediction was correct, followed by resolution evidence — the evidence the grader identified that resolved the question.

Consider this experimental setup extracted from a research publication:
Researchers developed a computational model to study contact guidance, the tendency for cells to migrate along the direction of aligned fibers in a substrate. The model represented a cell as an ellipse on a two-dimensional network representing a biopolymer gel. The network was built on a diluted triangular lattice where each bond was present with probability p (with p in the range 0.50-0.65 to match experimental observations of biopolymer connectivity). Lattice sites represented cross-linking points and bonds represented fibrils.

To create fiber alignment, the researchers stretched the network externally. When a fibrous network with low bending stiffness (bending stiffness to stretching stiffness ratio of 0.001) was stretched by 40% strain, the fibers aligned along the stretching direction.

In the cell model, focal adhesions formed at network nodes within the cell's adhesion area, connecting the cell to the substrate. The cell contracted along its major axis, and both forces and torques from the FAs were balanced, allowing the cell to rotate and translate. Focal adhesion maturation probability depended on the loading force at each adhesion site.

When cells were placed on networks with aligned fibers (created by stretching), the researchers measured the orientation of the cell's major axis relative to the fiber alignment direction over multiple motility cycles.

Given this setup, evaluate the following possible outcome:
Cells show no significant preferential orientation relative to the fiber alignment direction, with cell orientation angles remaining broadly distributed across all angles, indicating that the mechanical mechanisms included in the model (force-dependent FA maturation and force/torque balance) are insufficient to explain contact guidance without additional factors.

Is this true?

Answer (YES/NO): NO